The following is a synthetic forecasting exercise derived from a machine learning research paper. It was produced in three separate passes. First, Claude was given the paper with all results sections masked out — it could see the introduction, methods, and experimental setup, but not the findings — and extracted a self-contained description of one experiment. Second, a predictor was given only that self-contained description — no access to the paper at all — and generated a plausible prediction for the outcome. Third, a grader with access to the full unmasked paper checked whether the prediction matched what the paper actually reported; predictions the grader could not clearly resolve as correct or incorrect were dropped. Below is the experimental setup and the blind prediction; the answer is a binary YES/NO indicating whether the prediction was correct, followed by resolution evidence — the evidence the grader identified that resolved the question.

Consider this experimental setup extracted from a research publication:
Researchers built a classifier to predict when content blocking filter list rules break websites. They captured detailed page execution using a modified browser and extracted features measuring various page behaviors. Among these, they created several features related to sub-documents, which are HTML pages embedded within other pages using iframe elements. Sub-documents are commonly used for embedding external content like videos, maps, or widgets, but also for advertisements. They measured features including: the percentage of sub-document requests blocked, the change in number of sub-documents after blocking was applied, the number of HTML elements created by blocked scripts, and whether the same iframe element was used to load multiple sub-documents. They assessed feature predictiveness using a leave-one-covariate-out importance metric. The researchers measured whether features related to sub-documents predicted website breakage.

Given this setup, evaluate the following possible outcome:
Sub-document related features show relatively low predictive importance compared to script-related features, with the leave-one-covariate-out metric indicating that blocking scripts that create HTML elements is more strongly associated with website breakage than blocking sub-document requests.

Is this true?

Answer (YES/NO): NO